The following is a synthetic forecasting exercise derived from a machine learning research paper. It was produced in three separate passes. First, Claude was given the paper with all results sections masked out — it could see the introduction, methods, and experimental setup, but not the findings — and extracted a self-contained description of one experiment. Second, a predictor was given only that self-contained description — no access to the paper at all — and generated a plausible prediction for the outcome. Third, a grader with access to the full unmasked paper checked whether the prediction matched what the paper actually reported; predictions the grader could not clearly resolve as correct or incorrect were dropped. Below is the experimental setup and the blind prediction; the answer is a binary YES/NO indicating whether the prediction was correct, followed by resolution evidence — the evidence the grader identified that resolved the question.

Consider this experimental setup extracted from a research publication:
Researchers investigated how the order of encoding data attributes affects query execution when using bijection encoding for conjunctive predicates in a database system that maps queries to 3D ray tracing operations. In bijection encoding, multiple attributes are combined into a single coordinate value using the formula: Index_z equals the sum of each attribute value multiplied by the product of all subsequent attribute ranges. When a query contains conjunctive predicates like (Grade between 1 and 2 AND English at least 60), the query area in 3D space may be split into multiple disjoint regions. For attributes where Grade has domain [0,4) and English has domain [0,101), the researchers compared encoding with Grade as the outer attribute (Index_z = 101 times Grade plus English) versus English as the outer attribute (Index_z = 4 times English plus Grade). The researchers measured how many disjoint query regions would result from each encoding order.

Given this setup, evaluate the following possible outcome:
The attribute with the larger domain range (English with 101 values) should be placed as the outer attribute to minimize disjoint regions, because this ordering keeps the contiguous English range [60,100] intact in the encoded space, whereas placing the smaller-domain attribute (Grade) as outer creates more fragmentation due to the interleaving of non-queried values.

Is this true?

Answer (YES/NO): NO